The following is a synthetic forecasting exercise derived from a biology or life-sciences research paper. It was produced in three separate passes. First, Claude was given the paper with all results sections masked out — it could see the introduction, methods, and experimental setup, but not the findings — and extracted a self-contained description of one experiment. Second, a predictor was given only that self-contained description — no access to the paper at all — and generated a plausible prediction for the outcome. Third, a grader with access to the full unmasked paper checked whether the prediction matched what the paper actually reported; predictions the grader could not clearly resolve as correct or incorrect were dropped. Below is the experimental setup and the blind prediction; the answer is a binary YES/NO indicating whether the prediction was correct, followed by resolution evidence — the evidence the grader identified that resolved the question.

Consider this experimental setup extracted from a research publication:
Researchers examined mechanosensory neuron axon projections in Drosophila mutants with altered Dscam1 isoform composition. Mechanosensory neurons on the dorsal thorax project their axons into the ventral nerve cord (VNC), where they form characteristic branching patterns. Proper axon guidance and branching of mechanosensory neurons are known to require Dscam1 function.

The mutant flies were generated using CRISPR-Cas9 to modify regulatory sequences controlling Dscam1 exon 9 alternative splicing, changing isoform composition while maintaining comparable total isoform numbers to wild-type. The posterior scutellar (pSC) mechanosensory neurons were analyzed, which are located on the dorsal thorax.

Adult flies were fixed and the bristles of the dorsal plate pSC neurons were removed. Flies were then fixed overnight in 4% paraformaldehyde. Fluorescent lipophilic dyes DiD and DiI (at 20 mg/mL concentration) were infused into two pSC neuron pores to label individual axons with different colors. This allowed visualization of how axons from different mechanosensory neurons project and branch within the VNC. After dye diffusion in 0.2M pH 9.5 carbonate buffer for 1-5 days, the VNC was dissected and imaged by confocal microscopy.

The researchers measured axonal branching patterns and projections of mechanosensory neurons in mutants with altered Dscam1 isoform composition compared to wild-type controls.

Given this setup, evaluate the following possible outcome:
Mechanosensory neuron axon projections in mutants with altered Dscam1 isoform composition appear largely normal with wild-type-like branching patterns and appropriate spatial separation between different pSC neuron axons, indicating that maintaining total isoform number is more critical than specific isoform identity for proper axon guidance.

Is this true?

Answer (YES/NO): NO